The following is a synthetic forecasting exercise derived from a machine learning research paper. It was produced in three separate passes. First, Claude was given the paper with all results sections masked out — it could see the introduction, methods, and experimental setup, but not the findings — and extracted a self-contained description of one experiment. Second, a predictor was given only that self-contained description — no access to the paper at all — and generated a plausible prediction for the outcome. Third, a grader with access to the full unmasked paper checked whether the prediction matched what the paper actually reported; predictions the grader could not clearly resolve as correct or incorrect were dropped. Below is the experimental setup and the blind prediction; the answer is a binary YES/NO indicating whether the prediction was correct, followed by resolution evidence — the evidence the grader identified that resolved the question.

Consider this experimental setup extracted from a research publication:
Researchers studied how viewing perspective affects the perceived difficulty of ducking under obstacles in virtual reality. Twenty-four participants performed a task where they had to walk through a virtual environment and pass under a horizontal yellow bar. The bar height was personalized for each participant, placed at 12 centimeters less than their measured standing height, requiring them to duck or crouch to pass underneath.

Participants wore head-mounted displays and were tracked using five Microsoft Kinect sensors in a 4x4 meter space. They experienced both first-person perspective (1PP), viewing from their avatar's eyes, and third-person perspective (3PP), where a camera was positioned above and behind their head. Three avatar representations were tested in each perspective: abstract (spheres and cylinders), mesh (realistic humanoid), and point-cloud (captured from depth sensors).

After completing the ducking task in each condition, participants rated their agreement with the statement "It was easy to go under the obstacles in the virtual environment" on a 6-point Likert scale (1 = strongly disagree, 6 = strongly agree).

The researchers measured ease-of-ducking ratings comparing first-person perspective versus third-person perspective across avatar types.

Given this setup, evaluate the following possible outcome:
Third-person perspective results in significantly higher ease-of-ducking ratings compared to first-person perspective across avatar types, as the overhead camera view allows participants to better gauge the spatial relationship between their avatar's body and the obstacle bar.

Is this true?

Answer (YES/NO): NO